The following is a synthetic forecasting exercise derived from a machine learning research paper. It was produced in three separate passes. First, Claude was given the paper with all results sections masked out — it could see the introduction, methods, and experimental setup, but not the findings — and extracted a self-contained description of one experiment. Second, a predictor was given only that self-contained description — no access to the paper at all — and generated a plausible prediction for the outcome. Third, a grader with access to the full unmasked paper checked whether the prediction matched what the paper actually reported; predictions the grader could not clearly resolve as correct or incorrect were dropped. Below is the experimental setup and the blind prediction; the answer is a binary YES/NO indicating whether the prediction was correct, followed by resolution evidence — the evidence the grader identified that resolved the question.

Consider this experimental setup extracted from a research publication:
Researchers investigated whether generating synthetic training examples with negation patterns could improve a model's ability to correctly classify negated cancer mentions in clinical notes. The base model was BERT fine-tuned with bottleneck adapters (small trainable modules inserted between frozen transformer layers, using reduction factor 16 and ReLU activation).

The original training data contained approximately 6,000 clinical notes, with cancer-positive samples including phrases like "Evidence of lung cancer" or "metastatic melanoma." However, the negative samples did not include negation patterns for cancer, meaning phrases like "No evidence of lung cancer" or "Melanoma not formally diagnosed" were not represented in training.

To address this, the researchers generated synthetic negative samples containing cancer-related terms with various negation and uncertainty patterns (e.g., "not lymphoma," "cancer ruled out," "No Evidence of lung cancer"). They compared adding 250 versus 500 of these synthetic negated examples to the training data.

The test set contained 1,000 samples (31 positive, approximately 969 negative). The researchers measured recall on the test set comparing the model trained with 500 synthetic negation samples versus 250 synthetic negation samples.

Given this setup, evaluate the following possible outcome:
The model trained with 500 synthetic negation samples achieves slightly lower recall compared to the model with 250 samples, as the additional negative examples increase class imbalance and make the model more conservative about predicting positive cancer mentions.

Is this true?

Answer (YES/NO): NO